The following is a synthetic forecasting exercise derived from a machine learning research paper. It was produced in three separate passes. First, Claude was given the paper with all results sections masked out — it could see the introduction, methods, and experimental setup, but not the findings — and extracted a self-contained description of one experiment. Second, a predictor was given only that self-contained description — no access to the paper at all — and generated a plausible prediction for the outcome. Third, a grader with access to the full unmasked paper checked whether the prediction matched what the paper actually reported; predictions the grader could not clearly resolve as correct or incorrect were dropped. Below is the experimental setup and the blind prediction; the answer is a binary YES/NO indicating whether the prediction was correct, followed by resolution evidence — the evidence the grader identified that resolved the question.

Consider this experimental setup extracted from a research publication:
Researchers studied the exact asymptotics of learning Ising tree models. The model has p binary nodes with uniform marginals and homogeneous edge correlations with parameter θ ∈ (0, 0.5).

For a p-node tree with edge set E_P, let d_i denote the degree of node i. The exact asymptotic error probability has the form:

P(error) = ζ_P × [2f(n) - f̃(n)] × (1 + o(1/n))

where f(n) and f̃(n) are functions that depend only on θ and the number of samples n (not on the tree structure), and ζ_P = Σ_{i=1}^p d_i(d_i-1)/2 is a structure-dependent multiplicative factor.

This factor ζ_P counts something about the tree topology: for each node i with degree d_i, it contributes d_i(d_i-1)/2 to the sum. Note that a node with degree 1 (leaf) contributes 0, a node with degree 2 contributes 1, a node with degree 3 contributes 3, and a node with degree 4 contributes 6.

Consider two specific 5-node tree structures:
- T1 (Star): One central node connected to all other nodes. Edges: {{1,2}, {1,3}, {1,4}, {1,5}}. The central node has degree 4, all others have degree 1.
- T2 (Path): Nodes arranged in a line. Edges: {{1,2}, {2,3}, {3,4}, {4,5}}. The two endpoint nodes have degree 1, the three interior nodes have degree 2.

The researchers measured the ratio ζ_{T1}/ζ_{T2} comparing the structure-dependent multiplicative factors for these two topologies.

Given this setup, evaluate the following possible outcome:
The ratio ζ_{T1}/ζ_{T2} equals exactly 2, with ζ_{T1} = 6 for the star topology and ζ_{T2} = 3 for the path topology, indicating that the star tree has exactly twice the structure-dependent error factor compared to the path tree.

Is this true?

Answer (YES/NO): YES